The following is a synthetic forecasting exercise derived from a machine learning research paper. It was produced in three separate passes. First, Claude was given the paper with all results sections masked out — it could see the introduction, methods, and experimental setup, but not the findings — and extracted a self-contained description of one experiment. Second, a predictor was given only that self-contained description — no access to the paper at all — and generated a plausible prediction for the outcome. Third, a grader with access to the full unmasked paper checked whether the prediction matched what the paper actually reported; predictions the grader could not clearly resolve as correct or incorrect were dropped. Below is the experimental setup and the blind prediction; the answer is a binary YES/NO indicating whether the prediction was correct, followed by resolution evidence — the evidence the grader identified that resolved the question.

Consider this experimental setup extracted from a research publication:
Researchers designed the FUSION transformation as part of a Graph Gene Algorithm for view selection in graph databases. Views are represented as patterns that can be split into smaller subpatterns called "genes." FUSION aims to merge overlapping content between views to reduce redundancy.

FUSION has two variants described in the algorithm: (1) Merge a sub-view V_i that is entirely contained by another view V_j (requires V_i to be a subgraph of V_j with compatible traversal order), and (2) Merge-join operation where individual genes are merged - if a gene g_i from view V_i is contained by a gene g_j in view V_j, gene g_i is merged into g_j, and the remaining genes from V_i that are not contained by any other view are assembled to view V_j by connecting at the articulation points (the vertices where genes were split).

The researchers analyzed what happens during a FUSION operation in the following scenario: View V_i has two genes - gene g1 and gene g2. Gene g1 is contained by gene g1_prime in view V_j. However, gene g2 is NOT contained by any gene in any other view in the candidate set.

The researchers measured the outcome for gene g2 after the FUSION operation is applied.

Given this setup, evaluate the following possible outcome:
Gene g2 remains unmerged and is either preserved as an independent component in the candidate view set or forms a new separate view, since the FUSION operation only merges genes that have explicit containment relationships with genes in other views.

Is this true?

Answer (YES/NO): NO